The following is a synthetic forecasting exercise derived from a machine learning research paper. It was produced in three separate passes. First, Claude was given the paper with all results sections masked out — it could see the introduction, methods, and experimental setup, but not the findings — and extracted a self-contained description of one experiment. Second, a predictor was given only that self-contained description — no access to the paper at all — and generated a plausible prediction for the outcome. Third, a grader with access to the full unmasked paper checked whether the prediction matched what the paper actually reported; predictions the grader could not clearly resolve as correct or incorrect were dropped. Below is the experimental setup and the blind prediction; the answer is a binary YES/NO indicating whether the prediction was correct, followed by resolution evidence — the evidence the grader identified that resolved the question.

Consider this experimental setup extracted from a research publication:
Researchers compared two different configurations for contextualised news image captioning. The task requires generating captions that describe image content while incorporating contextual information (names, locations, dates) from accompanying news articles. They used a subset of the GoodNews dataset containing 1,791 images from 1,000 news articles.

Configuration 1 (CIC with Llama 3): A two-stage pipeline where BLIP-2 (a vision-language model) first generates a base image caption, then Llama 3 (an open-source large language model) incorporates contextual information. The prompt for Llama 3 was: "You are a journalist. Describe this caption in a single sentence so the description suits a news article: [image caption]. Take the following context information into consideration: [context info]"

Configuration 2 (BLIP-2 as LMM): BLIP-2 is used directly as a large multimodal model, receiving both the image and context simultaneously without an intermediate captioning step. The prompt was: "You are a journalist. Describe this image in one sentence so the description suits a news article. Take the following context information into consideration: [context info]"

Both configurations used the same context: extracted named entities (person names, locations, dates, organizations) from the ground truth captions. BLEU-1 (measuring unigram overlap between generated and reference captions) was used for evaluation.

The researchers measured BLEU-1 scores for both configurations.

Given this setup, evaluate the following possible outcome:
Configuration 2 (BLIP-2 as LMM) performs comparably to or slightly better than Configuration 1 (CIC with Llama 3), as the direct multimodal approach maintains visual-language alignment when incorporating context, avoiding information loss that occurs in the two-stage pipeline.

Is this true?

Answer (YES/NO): NO